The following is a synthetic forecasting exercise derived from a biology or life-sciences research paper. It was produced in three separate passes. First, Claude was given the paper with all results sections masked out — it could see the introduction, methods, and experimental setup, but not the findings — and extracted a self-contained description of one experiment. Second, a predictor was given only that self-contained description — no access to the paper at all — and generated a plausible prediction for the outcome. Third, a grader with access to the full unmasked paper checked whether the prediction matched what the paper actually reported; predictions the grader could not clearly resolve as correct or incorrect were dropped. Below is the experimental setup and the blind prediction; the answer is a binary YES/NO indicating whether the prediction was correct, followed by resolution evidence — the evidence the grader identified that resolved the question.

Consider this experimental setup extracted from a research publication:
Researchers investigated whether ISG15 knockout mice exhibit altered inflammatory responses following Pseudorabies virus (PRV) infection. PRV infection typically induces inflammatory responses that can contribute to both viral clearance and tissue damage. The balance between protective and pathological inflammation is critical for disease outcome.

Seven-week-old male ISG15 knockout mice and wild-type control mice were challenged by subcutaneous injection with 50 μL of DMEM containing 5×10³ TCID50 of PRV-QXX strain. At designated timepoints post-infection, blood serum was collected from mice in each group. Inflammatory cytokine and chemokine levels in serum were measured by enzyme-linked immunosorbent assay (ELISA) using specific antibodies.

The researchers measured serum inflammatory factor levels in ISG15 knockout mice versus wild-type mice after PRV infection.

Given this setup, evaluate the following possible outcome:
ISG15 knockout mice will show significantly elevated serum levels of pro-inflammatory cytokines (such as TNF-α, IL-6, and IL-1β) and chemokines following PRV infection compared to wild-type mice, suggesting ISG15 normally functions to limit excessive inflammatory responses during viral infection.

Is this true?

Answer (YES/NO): YES